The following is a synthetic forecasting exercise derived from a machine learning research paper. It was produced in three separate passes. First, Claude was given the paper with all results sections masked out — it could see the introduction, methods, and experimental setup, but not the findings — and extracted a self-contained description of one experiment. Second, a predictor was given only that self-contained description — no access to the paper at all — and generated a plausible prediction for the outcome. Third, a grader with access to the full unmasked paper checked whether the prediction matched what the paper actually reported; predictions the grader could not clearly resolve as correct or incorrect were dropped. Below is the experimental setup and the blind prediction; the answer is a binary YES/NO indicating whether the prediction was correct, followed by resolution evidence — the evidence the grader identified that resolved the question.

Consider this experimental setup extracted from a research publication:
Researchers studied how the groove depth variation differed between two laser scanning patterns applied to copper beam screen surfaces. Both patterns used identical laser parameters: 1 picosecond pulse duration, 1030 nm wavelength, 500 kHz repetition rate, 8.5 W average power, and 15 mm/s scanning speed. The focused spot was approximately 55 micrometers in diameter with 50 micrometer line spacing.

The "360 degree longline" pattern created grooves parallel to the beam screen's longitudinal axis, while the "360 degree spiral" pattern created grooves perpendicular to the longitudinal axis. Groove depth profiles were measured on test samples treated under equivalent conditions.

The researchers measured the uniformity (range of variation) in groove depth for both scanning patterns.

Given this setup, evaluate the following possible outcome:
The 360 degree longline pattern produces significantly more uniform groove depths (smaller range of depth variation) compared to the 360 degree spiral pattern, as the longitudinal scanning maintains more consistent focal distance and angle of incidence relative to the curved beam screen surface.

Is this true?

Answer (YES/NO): NO